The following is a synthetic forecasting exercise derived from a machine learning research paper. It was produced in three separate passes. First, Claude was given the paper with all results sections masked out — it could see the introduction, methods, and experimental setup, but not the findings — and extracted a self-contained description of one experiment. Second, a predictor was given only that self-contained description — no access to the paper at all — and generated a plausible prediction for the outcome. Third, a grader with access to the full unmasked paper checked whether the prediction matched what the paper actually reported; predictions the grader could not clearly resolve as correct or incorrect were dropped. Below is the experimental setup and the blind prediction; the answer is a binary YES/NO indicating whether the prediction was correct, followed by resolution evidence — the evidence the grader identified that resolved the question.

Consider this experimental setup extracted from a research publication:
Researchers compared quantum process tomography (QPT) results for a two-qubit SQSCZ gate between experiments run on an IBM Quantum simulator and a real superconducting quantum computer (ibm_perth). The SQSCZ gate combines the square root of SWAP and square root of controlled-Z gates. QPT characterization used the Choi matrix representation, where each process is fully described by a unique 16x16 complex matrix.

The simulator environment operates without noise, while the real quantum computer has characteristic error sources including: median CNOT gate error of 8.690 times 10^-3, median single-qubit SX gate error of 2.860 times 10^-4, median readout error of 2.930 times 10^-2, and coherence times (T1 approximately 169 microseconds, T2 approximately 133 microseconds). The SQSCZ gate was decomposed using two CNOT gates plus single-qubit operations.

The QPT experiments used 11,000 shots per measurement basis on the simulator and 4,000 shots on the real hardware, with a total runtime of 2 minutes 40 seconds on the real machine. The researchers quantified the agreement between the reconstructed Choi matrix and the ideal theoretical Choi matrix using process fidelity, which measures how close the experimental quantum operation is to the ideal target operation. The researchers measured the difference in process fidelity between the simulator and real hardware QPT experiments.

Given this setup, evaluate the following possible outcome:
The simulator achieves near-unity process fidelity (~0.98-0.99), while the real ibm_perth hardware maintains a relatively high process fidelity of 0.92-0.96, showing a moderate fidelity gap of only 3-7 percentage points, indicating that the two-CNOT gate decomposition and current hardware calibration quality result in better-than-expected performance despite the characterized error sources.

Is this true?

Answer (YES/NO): NO